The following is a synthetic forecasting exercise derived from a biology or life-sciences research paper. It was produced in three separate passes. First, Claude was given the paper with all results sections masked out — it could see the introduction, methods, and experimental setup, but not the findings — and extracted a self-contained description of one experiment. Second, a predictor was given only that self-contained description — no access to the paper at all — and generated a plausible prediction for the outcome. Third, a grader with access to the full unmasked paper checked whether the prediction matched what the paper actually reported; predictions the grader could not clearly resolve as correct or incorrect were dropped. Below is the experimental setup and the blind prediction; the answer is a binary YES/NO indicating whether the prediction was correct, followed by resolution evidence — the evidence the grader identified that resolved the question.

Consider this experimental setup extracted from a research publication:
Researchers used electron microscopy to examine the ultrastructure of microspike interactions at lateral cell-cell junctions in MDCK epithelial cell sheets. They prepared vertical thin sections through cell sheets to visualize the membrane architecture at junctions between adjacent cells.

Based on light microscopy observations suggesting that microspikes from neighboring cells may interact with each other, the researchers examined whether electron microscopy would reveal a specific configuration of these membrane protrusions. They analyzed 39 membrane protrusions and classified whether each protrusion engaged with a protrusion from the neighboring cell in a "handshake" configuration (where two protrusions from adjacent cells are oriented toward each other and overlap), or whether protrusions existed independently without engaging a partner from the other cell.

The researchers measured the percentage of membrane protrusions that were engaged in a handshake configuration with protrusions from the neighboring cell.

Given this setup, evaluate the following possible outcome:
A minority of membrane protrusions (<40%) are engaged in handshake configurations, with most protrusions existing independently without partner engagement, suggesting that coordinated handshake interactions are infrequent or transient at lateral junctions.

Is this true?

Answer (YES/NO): NO